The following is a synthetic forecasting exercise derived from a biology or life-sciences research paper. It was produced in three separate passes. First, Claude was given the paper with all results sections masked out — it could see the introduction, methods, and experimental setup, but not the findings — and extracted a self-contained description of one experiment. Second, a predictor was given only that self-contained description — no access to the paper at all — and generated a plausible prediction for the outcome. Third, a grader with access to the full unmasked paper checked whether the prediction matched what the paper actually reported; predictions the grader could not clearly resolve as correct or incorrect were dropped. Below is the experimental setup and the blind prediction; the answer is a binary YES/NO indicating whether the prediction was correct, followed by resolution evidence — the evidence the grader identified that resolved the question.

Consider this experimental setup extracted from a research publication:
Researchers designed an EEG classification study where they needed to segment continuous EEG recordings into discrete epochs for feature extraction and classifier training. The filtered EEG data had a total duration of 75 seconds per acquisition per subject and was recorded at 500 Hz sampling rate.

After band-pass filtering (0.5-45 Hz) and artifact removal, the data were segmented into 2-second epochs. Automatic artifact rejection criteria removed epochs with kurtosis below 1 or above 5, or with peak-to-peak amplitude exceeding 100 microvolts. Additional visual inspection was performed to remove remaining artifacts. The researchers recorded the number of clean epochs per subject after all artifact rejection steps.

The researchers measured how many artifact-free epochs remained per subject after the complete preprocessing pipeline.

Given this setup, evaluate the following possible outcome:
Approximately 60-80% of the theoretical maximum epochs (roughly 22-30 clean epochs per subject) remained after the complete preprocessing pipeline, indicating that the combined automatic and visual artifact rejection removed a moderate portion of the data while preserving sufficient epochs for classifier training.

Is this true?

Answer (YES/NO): NO